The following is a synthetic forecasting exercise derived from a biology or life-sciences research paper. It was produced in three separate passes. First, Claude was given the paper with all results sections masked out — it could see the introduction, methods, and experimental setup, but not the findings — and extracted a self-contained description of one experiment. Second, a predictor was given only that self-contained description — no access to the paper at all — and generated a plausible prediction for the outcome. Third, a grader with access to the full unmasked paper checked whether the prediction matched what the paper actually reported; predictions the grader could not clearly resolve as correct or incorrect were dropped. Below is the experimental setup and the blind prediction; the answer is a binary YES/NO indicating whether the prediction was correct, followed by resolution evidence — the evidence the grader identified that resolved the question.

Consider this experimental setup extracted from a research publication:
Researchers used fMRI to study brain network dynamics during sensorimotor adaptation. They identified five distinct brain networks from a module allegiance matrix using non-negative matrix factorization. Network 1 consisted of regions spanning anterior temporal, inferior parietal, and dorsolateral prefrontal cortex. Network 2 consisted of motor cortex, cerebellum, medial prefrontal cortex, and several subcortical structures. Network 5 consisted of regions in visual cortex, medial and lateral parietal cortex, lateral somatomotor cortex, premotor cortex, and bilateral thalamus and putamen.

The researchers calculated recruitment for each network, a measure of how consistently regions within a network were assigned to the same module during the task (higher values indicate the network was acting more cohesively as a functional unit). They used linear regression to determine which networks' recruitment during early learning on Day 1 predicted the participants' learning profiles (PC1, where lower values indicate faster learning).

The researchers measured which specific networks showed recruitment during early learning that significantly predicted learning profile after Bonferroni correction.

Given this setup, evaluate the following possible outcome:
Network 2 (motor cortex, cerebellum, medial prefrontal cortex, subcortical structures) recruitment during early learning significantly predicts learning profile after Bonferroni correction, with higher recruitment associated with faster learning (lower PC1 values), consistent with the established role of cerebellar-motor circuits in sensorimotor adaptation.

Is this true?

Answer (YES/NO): NO